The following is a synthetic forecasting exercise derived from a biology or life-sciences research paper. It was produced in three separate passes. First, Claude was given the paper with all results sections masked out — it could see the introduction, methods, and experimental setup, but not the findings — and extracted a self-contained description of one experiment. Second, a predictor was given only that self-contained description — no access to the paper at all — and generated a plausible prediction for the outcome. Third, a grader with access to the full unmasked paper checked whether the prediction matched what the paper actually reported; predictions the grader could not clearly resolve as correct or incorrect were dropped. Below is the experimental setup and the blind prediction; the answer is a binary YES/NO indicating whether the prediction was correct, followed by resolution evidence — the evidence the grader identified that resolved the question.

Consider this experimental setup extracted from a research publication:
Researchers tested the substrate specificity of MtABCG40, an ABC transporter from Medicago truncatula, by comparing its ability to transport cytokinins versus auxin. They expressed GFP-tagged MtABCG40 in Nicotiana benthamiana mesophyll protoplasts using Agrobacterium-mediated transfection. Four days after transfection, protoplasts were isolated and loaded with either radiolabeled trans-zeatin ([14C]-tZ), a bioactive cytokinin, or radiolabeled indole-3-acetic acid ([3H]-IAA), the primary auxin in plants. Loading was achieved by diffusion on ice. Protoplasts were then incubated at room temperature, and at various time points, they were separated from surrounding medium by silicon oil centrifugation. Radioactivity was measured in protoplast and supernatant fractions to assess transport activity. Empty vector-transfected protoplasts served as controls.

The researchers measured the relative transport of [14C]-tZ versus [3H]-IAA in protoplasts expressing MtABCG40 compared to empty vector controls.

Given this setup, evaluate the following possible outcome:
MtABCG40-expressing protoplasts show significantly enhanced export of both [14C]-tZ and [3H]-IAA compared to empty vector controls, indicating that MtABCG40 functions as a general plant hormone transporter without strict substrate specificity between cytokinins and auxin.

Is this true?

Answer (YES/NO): NO